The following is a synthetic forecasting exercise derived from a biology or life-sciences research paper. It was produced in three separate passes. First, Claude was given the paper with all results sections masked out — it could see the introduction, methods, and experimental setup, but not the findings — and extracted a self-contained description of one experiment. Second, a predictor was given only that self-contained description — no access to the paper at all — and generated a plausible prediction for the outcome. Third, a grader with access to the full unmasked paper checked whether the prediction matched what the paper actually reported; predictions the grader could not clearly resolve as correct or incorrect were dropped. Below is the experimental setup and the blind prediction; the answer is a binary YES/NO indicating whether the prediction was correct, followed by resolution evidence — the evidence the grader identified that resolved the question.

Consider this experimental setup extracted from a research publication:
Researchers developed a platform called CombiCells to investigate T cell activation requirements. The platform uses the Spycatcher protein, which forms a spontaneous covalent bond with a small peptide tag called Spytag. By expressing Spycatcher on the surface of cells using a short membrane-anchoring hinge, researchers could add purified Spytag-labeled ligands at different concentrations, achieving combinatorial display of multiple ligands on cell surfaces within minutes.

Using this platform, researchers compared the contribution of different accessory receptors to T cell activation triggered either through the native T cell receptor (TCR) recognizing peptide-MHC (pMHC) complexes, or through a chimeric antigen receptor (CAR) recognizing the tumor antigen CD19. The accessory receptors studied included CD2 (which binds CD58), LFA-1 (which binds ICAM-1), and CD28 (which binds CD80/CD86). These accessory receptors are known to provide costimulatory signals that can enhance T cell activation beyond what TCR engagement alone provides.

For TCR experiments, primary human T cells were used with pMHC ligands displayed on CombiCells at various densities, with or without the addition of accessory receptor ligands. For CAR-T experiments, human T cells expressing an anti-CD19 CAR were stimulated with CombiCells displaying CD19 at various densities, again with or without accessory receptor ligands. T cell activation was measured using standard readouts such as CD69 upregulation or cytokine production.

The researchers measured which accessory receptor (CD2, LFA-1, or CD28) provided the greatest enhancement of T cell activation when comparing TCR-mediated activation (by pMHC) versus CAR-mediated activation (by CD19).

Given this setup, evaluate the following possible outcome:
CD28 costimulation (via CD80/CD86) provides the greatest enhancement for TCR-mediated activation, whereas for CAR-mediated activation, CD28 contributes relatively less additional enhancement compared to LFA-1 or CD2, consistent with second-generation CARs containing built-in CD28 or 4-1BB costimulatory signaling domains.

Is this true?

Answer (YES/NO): NO